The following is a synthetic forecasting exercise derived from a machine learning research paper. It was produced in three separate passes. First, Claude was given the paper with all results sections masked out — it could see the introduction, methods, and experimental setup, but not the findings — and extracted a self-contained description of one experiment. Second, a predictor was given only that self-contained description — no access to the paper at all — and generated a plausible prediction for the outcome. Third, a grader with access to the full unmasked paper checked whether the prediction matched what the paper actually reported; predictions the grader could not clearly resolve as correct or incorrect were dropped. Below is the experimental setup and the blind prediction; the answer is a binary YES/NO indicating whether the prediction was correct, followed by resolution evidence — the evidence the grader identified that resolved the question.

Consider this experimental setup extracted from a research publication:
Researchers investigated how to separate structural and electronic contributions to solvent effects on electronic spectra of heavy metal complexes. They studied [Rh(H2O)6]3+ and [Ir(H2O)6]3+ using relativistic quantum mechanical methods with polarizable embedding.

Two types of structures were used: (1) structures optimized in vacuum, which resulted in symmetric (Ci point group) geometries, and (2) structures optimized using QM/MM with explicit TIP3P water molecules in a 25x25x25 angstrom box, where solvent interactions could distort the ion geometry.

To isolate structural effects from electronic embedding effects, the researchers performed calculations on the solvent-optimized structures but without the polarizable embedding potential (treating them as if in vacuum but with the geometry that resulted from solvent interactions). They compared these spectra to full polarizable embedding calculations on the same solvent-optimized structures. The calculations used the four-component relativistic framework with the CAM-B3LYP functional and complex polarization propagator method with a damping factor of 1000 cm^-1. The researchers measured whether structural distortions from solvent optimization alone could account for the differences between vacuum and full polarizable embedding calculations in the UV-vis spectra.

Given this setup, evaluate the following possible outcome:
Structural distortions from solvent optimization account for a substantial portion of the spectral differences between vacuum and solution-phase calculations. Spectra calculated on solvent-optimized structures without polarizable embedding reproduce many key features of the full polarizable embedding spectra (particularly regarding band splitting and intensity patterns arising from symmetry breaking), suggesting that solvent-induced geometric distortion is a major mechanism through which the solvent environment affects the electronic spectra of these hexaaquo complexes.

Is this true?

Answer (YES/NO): YES